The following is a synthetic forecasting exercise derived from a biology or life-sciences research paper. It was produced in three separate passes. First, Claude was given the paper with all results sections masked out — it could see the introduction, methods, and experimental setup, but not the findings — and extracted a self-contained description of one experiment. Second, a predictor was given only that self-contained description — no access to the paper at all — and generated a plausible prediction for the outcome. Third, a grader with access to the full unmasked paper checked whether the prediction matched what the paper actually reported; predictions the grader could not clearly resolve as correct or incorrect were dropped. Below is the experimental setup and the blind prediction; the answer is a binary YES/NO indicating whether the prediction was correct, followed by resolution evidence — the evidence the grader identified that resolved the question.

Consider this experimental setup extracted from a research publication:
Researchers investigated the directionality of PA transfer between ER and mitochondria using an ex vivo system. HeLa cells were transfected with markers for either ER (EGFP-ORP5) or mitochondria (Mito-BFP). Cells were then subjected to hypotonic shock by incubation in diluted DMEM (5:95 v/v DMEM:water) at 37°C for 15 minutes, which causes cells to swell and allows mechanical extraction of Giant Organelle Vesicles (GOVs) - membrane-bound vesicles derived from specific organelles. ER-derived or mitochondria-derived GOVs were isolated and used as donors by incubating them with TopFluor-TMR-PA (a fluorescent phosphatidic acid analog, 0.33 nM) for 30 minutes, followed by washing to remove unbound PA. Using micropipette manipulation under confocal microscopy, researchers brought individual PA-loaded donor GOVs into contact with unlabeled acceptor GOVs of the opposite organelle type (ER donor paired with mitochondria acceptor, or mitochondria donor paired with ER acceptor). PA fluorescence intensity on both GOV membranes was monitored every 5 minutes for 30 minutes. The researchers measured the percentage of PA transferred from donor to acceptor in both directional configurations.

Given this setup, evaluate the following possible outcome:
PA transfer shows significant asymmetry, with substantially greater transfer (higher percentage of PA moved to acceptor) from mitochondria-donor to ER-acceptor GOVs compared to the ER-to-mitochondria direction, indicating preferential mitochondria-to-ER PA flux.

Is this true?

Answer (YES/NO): YES